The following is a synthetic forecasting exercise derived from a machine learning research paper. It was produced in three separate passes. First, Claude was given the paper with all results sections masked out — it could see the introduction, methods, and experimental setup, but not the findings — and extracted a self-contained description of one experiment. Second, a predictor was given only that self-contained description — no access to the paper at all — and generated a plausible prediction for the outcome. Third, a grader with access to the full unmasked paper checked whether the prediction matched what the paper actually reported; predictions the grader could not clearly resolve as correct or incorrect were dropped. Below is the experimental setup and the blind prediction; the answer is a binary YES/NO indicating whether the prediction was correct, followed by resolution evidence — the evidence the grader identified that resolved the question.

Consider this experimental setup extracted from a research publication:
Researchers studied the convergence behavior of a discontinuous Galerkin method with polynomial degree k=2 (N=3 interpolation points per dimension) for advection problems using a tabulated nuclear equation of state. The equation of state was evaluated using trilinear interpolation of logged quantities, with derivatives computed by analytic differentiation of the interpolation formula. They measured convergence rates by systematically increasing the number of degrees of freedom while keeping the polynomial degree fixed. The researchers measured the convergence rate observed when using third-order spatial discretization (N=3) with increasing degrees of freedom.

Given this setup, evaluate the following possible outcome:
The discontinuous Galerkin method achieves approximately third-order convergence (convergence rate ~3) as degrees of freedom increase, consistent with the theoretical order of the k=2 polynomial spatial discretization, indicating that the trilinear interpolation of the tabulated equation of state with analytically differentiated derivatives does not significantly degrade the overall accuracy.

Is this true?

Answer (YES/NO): NO